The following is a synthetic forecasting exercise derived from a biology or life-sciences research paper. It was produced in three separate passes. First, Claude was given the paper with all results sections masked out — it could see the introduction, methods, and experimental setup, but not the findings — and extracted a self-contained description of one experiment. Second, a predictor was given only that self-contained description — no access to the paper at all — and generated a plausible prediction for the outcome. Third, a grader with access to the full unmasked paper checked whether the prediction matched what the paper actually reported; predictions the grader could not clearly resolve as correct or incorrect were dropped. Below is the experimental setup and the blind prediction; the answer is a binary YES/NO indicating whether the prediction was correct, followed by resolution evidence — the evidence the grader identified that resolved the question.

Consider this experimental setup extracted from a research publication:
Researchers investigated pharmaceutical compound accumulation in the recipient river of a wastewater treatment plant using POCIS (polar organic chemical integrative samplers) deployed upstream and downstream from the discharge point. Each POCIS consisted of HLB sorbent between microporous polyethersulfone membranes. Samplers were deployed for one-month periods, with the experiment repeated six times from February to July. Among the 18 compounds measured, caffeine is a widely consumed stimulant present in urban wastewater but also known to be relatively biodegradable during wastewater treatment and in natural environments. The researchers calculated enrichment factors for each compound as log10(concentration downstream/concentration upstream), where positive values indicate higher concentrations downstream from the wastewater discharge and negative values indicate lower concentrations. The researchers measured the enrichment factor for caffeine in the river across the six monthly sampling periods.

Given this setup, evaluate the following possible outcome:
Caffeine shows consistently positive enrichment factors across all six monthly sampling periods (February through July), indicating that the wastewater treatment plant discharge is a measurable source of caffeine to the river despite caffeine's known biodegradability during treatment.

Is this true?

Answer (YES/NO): YES